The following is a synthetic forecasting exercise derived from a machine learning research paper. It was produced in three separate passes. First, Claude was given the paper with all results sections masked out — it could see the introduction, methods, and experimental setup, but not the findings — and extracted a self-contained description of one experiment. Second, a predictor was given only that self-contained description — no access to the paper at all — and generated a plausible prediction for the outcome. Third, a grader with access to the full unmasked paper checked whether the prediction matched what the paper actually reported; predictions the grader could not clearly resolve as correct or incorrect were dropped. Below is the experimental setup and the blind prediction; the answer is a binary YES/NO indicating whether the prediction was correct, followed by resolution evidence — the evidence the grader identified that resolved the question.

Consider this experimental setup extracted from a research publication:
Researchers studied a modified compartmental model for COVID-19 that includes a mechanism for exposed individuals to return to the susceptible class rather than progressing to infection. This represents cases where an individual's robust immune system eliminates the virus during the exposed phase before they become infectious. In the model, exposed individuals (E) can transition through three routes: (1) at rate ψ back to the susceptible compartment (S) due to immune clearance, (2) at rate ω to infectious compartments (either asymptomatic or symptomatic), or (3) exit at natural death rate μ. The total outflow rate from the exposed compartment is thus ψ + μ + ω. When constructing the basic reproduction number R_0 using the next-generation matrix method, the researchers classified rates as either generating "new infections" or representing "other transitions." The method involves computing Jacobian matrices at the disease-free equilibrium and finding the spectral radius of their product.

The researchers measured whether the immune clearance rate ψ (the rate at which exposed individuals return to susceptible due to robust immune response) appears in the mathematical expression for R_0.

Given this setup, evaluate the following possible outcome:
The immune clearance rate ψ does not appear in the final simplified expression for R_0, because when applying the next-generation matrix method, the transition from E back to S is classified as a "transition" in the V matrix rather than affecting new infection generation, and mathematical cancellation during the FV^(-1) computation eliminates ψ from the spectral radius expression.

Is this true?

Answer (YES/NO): NO